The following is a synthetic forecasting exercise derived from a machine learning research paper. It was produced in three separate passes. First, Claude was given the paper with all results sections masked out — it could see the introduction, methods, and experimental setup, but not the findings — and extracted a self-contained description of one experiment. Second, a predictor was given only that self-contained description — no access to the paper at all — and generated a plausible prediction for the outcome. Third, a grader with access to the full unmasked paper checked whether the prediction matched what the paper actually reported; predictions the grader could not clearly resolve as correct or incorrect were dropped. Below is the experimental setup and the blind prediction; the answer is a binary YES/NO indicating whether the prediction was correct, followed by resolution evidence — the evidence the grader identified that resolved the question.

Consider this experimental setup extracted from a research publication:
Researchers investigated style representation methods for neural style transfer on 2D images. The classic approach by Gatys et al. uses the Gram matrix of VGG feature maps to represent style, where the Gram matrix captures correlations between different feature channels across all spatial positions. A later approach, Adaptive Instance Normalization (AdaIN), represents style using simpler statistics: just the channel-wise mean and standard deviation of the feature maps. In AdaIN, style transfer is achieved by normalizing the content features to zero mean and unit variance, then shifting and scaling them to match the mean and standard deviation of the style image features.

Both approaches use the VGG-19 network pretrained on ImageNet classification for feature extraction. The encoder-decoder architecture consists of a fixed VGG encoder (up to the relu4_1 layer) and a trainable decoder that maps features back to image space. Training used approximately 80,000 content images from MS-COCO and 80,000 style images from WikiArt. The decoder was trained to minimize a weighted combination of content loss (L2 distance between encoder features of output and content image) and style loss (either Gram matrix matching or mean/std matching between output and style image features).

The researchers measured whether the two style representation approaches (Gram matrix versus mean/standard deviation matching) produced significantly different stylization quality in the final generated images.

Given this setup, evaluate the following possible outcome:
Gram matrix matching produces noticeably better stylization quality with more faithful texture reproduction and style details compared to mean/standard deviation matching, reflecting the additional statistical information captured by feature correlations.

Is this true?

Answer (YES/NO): NO